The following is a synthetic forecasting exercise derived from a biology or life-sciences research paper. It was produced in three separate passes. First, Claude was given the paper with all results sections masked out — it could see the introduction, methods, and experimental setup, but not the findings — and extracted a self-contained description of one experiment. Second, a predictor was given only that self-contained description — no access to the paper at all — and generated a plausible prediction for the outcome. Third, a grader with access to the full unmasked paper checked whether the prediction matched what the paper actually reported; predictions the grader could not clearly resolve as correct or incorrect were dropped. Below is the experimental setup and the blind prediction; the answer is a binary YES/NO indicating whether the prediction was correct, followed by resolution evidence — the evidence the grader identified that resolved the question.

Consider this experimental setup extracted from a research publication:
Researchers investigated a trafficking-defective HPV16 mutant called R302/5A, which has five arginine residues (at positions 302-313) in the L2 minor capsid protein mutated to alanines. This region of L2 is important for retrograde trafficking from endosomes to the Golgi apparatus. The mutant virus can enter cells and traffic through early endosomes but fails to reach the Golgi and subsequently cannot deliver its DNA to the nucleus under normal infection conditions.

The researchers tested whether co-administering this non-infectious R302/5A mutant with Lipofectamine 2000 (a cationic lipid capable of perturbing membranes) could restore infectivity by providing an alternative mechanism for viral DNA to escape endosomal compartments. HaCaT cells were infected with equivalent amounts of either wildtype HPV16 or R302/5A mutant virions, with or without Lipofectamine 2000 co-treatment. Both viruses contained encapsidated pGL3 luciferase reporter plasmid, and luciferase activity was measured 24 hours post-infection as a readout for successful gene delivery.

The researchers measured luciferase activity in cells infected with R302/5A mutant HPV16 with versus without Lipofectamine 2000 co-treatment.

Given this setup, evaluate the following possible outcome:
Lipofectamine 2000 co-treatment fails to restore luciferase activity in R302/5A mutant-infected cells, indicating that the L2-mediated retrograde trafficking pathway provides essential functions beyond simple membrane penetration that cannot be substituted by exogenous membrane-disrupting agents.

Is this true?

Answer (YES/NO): NO